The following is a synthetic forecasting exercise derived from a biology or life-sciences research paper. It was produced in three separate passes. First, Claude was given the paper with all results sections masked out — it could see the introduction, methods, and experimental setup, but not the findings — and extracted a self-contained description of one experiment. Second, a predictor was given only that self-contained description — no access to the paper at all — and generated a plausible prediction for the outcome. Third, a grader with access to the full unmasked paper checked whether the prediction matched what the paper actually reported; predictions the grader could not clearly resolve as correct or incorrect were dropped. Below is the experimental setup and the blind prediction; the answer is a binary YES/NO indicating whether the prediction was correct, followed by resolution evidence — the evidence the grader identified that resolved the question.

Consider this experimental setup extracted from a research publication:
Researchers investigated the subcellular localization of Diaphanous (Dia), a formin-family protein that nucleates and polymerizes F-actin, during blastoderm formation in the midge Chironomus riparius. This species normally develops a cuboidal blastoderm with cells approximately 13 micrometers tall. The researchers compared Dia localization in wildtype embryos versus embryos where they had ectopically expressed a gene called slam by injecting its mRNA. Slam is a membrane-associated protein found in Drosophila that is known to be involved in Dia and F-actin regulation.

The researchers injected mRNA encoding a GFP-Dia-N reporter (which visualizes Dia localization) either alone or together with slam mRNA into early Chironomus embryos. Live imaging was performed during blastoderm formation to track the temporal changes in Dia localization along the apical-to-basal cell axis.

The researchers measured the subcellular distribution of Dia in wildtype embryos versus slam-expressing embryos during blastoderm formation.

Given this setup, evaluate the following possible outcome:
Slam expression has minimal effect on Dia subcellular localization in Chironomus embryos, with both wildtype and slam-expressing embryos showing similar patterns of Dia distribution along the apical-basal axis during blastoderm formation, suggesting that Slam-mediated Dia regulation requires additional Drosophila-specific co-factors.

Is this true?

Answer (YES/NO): NO